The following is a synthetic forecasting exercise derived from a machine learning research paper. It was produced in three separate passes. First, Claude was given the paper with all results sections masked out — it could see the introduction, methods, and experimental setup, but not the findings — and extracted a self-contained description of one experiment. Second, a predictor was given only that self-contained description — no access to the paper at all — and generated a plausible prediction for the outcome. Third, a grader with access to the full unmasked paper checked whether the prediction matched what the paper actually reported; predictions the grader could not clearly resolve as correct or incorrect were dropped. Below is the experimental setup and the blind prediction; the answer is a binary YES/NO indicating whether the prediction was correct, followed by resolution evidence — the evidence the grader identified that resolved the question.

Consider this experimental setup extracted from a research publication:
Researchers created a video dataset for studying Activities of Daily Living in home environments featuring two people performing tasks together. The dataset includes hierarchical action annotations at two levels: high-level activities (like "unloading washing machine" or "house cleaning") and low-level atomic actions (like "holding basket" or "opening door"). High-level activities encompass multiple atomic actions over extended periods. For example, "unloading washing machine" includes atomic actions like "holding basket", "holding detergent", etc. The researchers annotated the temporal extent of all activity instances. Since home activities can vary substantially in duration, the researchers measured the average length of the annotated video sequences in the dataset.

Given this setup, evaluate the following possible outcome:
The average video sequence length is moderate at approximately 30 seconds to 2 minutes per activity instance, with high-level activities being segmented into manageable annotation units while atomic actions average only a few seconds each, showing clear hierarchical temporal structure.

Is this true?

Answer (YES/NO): NO